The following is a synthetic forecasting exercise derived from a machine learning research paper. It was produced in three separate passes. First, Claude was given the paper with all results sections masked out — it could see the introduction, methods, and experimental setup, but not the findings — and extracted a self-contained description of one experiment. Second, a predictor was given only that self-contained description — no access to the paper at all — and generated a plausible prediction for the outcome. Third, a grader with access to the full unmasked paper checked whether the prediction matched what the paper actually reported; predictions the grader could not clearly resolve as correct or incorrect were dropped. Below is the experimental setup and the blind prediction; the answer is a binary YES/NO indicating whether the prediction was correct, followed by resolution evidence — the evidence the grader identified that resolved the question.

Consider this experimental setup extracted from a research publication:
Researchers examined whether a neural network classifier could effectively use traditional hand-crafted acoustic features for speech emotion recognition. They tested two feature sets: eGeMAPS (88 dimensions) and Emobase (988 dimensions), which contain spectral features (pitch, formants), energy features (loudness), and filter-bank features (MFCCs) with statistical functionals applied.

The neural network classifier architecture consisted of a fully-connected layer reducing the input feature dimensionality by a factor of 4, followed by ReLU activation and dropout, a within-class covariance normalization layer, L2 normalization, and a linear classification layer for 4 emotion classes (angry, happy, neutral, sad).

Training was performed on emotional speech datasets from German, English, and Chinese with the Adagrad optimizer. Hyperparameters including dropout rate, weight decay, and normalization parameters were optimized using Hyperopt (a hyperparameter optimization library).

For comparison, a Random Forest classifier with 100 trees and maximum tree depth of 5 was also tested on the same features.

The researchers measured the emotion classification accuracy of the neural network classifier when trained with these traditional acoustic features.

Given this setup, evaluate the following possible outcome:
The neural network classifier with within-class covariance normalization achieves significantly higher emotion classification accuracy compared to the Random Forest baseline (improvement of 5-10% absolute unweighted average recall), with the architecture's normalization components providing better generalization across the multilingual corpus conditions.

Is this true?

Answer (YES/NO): NO